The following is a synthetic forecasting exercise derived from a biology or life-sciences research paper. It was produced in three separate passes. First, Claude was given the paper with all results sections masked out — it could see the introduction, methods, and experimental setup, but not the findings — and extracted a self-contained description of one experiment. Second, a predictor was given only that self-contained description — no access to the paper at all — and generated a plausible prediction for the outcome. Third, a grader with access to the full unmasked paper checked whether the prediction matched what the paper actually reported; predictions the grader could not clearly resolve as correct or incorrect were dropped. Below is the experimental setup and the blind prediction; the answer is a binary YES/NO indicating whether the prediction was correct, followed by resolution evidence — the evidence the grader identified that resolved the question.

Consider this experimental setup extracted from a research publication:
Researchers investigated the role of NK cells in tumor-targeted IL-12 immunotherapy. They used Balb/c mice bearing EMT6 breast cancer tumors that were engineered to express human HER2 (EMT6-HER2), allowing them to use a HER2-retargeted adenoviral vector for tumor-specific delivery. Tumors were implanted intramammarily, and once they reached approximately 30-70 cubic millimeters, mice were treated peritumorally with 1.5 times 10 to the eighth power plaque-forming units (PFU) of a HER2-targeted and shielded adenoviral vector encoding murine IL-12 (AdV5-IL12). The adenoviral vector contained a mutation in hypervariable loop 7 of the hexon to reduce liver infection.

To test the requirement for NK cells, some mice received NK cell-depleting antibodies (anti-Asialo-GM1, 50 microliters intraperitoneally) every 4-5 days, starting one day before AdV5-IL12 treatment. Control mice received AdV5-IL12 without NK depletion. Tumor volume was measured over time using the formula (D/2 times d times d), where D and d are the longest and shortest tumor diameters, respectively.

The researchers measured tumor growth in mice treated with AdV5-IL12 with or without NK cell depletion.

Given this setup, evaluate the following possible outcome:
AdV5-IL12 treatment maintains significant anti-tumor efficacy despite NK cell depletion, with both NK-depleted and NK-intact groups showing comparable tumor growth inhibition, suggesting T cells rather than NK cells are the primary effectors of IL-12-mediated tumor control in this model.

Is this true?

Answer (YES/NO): NO